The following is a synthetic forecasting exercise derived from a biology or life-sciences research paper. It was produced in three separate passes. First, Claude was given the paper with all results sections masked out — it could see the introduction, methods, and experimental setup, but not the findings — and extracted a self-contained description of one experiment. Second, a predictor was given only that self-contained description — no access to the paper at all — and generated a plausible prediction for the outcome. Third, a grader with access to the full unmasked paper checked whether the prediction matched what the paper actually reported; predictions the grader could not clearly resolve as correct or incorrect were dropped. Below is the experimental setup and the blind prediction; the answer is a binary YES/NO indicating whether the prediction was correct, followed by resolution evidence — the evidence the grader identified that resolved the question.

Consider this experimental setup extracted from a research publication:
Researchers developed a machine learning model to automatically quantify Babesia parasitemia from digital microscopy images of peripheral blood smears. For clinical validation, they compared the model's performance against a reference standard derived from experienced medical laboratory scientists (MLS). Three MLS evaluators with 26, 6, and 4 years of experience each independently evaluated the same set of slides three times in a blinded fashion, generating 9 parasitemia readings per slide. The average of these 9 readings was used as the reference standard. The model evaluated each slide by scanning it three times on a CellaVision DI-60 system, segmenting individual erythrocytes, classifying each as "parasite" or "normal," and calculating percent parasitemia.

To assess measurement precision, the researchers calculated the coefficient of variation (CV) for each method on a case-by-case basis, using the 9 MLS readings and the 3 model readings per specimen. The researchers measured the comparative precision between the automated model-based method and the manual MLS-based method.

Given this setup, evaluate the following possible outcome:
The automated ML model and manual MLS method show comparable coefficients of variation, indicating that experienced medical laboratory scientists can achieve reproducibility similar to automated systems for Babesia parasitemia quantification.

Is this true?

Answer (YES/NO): NO